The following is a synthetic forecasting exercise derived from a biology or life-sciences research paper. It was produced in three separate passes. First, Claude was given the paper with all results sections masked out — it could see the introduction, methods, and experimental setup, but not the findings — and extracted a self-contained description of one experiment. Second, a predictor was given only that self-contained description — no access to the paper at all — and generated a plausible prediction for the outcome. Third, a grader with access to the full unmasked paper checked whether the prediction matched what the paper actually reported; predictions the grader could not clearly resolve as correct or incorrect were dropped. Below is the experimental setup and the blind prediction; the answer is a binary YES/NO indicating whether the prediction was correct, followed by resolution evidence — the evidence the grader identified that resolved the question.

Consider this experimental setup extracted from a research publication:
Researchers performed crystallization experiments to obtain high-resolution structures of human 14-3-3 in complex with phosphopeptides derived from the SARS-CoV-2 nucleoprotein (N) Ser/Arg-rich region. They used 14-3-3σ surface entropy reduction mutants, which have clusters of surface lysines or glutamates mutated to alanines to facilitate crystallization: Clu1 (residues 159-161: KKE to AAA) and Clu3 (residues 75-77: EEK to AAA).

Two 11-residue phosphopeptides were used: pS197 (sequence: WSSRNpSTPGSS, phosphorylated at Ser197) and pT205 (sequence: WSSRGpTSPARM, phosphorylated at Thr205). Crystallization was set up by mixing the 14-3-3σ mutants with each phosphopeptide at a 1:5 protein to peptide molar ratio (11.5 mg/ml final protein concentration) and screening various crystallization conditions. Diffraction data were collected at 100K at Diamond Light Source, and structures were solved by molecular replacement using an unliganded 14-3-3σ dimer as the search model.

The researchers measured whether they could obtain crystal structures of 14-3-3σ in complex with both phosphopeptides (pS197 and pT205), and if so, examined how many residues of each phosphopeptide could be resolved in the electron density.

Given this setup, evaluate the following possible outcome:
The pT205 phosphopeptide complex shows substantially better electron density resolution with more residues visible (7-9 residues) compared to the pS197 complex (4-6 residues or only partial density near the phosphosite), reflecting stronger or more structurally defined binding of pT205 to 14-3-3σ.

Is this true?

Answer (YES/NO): NO